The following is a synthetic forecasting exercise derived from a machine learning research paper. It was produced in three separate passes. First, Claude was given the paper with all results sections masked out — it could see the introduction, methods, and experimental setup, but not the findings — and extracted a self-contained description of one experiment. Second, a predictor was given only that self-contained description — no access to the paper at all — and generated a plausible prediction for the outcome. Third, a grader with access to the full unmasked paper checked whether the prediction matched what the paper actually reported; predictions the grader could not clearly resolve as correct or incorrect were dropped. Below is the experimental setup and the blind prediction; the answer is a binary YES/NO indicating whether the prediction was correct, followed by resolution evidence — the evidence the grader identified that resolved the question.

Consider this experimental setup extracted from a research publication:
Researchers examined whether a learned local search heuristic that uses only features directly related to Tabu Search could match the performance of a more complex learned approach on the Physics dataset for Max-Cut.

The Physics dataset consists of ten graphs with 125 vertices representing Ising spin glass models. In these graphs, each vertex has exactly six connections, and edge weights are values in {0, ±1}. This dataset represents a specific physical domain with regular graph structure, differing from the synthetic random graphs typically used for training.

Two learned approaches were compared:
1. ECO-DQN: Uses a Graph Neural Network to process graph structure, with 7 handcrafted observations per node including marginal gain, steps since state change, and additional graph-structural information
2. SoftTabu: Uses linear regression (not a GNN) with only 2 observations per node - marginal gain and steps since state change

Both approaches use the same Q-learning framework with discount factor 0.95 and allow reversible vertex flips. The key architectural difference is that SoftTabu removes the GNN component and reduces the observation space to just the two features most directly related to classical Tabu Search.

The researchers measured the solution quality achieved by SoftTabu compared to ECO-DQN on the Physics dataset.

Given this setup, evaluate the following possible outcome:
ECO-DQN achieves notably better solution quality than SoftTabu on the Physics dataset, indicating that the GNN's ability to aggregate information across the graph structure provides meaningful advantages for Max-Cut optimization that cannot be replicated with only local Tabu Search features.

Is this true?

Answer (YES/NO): NO